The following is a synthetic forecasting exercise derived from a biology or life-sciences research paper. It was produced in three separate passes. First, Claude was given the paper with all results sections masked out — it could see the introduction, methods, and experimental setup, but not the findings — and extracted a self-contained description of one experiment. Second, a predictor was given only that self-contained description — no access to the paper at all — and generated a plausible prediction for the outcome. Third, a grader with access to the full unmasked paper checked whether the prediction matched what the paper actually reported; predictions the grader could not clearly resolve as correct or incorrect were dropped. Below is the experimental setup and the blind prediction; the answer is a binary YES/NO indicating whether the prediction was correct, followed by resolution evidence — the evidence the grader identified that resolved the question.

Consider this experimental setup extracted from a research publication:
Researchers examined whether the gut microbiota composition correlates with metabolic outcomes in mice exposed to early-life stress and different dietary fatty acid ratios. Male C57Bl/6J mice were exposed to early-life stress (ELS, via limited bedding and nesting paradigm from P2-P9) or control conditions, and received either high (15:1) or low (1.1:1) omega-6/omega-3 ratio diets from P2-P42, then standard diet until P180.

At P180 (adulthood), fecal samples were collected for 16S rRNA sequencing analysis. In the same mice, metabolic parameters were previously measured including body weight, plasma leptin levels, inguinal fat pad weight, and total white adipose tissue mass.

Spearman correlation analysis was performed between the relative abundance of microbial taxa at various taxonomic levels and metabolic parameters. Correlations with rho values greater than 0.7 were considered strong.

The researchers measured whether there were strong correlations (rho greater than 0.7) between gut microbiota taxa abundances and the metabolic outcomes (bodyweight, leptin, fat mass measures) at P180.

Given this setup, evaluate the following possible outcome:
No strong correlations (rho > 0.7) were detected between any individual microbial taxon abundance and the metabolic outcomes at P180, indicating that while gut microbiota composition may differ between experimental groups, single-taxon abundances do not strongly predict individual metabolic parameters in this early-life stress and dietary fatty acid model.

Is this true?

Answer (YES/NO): YES